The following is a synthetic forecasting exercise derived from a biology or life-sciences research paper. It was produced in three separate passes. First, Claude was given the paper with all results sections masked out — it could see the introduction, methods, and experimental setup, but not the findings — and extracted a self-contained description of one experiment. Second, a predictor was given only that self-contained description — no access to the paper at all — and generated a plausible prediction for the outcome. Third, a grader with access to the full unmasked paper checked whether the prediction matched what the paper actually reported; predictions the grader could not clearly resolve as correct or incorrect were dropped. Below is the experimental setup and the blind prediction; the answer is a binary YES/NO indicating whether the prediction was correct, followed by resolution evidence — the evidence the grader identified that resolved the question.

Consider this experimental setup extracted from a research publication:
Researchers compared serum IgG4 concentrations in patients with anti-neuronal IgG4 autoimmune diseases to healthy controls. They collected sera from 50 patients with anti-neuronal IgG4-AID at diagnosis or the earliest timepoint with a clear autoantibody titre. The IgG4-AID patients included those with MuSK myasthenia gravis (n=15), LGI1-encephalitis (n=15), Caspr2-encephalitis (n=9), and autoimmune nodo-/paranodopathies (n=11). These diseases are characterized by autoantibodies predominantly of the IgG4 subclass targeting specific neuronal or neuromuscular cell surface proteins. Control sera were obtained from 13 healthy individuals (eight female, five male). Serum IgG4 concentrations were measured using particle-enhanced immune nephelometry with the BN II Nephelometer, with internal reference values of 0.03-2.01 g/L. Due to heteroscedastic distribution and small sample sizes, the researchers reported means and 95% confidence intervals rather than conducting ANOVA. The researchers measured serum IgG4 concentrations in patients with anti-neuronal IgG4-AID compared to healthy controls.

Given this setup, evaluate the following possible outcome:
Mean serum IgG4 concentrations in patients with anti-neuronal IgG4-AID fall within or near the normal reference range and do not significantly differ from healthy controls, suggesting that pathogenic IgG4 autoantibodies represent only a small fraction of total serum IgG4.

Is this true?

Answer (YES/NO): YES